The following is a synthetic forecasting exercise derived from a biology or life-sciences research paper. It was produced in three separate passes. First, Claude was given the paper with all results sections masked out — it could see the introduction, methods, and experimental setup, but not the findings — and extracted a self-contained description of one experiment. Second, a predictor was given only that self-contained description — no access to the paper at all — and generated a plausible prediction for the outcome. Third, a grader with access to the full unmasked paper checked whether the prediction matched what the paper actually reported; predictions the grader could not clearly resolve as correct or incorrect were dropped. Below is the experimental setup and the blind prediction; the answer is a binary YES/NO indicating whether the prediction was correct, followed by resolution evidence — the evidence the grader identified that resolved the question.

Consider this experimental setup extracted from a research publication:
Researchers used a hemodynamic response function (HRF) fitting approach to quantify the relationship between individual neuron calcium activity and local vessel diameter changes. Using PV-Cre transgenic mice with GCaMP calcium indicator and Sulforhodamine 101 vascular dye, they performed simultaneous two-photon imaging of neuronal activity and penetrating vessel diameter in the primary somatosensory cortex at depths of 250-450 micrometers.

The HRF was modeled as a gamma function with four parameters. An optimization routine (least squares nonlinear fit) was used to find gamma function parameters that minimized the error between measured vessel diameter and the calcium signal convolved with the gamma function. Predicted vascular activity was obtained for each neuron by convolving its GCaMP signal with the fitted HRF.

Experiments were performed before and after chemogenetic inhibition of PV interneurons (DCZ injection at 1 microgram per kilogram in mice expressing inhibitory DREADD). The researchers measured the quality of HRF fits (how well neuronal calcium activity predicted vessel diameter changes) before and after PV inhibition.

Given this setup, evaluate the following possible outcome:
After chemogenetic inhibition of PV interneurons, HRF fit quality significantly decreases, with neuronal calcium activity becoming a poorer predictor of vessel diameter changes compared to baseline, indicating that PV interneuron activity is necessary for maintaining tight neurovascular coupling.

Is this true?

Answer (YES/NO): NO